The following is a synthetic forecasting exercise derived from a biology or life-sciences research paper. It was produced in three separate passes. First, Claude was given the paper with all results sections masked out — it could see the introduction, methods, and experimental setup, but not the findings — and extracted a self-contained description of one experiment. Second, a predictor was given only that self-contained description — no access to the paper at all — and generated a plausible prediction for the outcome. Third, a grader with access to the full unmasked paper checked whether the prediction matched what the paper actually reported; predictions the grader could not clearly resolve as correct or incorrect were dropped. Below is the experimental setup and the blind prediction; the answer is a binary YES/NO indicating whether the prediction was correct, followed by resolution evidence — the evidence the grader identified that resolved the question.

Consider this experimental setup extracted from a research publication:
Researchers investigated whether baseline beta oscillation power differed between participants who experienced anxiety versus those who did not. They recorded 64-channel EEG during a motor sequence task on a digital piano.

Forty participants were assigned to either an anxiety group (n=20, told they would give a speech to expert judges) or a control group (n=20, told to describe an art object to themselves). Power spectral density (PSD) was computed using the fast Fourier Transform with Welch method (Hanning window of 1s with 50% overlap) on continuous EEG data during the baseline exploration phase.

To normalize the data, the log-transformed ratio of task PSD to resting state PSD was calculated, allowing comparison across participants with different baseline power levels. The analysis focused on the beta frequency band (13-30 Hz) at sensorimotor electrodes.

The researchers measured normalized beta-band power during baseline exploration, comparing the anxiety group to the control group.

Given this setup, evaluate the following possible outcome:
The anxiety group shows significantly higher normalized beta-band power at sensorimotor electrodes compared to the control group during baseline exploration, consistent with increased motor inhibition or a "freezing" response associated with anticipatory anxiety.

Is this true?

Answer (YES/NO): YES